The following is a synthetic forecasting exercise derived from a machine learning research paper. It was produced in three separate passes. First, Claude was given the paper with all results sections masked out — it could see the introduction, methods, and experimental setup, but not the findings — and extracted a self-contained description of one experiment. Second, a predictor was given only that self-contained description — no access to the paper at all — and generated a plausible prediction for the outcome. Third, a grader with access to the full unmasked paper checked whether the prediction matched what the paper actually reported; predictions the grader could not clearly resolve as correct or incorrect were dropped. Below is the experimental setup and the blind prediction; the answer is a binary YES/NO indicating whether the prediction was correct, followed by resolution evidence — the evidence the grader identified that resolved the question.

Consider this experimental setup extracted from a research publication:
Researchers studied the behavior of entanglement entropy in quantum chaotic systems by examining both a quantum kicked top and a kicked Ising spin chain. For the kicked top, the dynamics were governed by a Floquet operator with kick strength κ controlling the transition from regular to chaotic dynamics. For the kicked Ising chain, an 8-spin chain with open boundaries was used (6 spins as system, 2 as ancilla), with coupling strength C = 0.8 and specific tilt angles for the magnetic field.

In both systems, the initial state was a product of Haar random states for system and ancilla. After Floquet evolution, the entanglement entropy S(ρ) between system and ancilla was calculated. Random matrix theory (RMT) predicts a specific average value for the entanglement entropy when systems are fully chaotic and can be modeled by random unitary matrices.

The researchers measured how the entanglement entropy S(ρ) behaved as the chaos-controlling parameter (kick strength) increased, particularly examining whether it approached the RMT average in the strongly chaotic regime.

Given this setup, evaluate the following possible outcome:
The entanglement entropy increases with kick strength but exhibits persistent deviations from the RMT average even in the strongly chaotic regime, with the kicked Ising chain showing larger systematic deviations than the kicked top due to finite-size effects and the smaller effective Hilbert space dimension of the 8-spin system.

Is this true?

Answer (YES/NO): NO